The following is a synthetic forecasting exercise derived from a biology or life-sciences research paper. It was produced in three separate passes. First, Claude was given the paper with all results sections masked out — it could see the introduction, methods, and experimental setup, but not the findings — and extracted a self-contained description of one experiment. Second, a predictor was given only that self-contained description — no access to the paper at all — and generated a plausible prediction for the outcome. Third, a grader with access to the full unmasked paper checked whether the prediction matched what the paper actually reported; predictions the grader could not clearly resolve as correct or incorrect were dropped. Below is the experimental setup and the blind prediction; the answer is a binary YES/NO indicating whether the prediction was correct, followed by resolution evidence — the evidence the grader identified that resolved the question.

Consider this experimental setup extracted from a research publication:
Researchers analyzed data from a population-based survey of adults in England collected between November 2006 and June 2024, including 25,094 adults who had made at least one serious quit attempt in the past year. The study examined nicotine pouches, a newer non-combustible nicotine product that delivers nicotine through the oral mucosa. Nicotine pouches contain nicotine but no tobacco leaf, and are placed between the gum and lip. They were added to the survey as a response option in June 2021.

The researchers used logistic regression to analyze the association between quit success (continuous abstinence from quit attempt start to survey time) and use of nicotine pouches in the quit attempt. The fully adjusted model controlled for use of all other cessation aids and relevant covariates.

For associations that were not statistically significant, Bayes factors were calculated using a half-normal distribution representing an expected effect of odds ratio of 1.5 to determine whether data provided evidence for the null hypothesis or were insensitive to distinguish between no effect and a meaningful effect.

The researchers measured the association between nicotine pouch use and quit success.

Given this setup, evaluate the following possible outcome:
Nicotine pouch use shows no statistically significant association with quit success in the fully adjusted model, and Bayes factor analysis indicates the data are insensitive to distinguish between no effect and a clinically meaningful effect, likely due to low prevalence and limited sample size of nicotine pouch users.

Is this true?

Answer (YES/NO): YES